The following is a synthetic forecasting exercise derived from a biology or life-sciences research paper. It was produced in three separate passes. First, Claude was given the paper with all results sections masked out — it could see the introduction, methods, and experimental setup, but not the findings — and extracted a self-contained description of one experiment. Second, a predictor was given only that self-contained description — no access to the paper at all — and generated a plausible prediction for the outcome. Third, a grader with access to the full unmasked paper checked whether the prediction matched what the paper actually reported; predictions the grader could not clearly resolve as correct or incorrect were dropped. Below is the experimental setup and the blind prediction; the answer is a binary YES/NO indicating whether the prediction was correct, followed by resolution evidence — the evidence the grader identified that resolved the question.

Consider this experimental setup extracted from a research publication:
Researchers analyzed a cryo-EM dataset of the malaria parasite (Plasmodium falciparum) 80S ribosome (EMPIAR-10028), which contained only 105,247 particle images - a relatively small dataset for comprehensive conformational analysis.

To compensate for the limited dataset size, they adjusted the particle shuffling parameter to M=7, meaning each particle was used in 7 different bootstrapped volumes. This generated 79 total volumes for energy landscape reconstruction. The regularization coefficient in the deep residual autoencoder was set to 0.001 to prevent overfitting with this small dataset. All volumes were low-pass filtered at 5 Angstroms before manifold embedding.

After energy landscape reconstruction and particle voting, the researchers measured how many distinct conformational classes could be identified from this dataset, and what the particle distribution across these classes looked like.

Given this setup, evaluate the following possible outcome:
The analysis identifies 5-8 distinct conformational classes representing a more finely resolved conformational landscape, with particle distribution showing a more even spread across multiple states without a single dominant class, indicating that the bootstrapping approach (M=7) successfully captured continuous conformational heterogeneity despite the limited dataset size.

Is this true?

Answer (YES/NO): NO